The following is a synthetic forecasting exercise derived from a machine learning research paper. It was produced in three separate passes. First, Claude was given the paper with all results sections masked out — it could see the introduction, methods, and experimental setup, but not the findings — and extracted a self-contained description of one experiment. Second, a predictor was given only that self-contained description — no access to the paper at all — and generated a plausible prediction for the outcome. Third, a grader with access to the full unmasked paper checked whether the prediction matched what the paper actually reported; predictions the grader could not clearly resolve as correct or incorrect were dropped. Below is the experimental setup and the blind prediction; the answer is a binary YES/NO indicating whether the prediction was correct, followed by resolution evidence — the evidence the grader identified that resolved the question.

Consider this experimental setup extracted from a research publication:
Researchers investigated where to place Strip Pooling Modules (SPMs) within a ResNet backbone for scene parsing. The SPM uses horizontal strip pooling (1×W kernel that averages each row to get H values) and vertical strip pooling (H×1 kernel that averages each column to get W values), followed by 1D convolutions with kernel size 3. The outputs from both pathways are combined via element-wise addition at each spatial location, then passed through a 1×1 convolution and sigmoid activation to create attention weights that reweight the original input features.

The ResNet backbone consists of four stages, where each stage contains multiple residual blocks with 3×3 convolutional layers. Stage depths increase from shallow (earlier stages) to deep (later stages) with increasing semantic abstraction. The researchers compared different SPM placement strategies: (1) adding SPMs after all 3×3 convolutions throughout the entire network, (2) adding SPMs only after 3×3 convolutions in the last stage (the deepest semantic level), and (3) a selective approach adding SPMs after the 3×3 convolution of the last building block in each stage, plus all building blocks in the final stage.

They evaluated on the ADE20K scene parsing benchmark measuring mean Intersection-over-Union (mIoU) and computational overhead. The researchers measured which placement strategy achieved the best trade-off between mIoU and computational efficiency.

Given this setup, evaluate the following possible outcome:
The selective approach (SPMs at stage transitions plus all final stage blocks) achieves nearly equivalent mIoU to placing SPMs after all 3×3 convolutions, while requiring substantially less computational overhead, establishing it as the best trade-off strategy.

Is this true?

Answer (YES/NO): YES